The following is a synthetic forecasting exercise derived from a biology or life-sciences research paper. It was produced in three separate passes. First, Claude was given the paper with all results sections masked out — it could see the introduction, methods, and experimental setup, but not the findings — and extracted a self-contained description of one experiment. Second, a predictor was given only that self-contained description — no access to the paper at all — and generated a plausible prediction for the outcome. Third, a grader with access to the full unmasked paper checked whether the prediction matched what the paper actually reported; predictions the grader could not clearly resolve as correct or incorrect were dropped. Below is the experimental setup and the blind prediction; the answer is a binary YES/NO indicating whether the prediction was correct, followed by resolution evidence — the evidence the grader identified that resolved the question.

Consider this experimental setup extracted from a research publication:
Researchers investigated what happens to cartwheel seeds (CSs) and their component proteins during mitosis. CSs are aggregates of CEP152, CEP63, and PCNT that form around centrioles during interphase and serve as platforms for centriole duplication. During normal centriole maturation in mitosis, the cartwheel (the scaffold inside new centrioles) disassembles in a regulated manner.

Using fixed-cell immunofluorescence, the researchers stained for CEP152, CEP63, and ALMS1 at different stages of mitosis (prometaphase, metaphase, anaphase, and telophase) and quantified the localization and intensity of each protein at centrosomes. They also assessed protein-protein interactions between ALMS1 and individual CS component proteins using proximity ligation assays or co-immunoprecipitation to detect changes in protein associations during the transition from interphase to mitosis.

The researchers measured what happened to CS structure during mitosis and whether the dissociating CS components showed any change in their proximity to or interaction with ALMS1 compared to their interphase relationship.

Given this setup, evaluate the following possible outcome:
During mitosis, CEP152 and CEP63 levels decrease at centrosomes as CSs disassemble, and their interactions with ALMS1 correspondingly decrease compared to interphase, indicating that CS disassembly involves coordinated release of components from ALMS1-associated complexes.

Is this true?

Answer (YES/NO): NO